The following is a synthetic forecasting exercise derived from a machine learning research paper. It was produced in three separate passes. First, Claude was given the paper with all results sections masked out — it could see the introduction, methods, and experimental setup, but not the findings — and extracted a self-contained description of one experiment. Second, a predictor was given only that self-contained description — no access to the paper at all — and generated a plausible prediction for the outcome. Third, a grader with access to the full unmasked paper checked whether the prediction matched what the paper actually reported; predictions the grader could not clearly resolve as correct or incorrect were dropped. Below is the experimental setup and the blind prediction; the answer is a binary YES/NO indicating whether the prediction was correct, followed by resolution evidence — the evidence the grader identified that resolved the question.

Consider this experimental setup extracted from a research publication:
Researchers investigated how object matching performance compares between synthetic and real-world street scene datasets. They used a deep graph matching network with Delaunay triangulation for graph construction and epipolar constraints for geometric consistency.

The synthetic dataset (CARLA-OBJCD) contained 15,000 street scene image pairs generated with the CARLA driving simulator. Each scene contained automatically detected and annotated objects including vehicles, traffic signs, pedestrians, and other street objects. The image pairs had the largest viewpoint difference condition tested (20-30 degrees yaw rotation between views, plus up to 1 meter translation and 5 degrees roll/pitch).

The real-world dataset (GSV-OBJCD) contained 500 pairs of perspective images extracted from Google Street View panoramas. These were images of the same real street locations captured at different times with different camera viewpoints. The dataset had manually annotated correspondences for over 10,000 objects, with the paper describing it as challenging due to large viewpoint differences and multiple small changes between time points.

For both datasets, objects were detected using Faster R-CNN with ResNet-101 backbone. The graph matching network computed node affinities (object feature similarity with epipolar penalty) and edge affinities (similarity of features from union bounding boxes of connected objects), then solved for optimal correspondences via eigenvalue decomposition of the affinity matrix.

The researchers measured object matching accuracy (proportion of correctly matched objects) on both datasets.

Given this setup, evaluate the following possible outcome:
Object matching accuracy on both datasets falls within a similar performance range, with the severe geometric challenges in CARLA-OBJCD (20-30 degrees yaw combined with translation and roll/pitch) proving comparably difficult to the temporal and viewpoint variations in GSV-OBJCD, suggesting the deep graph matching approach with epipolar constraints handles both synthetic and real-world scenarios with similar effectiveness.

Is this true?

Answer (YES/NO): NO